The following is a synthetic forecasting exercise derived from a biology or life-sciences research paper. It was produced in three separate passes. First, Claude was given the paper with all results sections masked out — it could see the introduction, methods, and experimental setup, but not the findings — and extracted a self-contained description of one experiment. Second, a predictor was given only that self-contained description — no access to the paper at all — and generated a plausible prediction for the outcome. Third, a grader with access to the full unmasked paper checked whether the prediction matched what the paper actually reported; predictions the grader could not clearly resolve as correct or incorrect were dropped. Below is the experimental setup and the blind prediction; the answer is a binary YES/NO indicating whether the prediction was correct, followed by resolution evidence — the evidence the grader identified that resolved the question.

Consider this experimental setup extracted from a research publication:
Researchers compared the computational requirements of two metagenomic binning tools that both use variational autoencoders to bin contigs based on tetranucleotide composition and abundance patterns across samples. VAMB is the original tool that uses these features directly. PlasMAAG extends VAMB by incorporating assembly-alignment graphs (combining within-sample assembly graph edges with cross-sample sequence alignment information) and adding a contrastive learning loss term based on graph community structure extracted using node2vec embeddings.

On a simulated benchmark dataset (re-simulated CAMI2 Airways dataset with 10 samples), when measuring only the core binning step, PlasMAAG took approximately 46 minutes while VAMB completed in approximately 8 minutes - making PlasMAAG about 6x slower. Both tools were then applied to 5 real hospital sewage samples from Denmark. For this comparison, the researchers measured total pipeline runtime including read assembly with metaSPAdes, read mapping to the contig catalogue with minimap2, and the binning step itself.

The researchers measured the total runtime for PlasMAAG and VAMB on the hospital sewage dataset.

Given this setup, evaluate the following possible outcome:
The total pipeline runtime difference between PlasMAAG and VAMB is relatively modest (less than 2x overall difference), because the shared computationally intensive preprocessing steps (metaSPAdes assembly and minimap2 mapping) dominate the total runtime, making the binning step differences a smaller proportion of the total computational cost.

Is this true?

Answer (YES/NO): YES